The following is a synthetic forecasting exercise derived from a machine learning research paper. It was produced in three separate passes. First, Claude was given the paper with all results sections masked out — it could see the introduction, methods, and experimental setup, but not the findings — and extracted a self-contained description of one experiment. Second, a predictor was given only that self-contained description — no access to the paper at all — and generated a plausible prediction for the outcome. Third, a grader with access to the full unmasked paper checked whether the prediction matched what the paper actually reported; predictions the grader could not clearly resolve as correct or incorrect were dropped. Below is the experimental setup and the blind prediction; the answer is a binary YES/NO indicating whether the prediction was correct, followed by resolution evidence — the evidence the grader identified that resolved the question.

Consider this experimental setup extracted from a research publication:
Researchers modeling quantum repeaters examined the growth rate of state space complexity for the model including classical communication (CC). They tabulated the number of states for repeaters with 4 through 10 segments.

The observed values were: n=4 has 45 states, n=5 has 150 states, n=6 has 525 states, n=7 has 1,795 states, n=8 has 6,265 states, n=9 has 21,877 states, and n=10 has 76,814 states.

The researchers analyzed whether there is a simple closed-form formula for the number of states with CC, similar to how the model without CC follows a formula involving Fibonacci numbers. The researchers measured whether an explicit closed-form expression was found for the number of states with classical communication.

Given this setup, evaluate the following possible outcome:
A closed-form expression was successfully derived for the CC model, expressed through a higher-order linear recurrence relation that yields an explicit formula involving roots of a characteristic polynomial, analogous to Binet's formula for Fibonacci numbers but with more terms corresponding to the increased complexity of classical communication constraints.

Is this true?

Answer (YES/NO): NO